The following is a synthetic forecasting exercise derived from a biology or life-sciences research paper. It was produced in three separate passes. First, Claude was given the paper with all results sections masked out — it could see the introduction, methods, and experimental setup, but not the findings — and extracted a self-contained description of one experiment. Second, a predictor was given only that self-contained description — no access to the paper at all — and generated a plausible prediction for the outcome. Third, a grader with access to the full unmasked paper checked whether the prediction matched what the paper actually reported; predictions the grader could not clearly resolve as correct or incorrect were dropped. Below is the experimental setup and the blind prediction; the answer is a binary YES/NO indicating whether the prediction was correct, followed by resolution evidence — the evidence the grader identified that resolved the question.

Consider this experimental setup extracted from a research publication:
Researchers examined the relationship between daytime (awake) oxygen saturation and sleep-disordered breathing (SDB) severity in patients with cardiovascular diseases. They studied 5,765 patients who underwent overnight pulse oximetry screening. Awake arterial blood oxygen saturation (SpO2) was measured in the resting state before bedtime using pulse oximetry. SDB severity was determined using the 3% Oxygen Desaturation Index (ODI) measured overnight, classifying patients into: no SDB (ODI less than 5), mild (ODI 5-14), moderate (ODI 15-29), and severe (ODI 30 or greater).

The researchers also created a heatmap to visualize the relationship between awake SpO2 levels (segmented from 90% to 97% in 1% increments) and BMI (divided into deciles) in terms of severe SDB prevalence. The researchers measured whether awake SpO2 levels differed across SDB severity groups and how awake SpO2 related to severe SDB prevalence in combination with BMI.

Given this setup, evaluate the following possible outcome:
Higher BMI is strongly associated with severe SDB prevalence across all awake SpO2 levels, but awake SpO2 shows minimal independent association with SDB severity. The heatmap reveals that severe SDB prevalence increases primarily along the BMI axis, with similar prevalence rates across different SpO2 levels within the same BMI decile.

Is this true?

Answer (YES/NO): NO